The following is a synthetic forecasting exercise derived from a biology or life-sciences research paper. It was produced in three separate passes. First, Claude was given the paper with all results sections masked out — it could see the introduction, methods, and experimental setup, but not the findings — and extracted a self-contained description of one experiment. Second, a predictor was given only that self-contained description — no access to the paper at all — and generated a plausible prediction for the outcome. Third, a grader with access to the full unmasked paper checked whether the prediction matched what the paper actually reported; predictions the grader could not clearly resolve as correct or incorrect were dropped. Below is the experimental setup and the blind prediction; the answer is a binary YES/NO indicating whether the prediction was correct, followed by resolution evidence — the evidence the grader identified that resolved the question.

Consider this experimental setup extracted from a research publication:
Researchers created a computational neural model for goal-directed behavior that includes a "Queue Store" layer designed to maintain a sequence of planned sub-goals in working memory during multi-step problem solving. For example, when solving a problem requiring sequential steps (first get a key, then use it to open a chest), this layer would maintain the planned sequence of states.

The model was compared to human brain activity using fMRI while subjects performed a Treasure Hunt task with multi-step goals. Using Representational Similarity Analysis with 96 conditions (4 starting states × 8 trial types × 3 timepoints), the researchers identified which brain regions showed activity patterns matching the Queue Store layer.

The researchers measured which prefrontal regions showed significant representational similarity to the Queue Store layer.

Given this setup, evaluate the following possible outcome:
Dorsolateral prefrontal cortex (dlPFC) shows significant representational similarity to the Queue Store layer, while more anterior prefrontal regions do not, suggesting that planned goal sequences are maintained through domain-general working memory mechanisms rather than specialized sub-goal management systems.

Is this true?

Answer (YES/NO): NO